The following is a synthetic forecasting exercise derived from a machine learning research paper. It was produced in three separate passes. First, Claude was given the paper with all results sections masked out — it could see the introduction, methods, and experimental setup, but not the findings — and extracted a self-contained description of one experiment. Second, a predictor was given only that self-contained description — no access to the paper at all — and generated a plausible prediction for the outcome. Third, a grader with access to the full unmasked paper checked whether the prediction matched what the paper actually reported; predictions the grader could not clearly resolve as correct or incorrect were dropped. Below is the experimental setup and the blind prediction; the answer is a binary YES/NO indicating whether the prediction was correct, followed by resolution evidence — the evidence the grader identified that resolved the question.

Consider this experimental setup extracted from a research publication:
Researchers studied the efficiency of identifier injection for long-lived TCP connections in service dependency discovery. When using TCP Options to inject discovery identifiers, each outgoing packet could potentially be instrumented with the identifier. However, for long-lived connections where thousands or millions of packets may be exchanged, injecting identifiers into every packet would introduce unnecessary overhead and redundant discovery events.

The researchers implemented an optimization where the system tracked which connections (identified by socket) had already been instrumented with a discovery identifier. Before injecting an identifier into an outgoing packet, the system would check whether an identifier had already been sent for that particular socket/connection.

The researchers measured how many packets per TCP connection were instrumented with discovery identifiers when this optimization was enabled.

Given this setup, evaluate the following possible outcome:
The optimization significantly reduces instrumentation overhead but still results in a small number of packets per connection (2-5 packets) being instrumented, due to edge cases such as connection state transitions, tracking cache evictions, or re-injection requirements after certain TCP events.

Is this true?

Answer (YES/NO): NO